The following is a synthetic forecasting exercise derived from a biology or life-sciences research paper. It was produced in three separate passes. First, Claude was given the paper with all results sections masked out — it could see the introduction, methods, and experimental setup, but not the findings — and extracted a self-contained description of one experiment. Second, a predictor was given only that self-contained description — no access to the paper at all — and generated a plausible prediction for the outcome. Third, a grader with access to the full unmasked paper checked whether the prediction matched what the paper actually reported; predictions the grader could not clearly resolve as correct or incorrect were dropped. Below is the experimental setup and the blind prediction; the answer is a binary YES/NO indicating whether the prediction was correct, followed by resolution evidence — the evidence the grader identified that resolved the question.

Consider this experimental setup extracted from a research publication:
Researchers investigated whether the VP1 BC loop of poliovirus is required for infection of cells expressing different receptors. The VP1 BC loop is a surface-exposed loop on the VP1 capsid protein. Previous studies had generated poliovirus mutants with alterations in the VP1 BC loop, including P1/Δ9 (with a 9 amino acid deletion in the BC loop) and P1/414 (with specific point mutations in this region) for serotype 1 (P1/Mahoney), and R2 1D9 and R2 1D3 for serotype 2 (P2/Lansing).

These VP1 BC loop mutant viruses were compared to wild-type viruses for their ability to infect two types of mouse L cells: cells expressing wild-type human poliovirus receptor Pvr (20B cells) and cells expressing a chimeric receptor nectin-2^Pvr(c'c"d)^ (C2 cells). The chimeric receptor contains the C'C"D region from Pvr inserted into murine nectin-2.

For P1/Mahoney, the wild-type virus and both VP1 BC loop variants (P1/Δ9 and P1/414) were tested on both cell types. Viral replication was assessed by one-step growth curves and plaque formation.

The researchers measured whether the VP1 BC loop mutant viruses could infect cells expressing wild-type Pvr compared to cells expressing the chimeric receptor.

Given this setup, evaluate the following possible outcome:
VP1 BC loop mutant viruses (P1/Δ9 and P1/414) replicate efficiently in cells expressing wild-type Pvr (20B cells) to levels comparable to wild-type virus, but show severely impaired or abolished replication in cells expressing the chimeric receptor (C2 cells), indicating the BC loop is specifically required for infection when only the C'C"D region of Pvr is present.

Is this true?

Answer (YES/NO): NO